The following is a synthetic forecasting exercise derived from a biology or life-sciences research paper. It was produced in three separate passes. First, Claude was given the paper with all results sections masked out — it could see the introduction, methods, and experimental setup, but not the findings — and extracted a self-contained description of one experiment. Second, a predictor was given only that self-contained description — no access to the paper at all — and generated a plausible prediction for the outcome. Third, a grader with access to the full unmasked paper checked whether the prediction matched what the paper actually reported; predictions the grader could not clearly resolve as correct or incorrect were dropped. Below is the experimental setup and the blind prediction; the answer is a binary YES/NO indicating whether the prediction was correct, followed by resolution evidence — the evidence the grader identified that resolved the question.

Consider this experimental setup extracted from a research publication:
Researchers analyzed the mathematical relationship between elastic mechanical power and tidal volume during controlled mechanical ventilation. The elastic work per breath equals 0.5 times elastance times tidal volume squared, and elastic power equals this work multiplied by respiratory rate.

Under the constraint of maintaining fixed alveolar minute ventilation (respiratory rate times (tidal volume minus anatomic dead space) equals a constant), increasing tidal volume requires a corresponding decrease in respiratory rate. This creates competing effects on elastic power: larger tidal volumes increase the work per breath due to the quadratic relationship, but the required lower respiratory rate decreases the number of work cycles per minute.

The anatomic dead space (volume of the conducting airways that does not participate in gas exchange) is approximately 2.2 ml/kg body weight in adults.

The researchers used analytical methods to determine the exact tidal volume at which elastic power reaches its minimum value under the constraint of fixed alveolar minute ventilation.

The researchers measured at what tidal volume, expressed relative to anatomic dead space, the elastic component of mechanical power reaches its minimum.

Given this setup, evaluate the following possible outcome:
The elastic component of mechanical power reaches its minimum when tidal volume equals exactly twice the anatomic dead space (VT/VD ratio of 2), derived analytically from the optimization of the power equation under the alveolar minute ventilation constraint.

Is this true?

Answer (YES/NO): YES